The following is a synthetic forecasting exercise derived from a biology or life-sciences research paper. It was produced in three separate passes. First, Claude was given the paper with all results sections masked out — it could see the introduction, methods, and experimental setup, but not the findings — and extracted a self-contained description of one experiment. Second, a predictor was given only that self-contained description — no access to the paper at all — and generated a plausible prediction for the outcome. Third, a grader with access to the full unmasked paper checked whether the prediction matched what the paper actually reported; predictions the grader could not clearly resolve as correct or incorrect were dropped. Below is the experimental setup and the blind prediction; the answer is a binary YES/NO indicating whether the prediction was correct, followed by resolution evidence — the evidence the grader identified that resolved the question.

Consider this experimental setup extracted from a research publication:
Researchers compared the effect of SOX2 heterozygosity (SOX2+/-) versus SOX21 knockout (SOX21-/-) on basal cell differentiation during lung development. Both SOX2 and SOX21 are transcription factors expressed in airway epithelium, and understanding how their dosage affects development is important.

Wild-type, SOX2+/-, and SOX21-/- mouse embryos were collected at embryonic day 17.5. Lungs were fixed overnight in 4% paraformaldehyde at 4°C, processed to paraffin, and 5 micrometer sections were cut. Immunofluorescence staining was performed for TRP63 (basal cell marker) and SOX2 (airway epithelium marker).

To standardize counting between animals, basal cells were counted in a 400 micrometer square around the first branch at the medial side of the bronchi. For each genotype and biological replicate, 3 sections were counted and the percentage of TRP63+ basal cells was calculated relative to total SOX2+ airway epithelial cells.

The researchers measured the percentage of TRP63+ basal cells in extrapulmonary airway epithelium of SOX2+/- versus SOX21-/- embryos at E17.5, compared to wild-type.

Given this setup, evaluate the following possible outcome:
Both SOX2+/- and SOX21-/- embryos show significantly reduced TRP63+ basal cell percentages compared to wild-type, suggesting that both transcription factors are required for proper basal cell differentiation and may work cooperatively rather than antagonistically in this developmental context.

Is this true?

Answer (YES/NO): NO